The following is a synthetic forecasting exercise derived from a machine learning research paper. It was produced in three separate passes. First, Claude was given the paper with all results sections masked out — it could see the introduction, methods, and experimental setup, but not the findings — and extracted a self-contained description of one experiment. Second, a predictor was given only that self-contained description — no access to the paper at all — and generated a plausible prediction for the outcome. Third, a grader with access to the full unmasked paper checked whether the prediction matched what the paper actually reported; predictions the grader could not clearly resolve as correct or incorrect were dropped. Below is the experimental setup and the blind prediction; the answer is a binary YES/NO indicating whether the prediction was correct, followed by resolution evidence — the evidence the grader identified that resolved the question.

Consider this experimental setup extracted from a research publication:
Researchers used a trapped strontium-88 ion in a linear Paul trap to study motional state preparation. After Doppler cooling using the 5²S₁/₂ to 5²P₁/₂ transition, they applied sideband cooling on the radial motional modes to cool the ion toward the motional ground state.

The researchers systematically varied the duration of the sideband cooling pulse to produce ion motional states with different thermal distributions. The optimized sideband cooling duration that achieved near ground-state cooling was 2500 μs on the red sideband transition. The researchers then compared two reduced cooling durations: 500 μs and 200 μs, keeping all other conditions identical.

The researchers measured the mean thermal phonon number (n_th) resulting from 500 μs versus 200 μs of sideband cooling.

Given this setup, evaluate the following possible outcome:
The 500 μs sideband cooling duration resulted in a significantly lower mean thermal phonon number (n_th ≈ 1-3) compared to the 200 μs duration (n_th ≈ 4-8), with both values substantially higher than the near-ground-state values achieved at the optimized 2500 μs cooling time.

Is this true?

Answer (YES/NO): NO